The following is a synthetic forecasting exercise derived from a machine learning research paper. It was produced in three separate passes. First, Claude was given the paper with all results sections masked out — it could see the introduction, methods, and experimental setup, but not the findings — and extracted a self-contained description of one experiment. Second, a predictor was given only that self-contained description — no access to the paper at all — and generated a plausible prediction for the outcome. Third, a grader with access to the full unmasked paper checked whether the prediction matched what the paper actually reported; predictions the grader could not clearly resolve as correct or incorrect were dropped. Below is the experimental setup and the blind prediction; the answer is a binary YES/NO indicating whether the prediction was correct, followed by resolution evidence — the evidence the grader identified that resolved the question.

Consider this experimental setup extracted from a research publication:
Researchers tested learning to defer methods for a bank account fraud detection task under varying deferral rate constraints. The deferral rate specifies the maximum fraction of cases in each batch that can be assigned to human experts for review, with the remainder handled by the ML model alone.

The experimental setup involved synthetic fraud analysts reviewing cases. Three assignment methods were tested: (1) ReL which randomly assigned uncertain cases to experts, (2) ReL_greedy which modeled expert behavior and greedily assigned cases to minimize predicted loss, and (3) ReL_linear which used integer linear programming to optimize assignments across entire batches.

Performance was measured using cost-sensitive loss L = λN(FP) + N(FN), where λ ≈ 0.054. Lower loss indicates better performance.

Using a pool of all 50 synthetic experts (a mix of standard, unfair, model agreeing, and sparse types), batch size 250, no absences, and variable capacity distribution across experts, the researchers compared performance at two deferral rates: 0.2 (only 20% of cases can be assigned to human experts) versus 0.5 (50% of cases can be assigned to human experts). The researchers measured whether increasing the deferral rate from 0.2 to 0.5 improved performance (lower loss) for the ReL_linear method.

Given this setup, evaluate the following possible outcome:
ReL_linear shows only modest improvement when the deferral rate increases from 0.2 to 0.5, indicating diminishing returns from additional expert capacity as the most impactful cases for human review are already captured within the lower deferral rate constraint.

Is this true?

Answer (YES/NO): YES